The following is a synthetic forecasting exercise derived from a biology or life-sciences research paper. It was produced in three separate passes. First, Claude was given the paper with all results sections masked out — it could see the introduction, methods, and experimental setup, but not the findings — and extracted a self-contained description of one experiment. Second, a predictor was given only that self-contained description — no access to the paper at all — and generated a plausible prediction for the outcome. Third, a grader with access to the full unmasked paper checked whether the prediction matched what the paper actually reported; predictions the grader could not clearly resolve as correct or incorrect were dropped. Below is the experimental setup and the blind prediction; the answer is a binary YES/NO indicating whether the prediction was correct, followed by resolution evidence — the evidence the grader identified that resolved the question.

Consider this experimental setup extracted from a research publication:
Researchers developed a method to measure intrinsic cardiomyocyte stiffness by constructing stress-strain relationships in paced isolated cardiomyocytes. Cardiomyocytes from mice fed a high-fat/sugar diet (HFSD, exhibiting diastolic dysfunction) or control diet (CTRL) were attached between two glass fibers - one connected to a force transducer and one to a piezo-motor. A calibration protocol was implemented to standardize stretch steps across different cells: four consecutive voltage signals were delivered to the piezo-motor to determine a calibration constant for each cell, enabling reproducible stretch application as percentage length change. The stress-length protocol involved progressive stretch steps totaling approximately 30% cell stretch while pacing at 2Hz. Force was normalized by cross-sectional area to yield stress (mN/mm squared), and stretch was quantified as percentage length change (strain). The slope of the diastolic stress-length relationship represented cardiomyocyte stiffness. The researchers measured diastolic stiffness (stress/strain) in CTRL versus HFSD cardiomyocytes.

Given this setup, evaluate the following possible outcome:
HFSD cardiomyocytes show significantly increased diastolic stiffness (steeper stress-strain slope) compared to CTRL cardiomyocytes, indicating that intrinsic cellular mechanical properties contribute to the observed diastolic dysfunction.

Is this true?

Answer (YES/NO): YES